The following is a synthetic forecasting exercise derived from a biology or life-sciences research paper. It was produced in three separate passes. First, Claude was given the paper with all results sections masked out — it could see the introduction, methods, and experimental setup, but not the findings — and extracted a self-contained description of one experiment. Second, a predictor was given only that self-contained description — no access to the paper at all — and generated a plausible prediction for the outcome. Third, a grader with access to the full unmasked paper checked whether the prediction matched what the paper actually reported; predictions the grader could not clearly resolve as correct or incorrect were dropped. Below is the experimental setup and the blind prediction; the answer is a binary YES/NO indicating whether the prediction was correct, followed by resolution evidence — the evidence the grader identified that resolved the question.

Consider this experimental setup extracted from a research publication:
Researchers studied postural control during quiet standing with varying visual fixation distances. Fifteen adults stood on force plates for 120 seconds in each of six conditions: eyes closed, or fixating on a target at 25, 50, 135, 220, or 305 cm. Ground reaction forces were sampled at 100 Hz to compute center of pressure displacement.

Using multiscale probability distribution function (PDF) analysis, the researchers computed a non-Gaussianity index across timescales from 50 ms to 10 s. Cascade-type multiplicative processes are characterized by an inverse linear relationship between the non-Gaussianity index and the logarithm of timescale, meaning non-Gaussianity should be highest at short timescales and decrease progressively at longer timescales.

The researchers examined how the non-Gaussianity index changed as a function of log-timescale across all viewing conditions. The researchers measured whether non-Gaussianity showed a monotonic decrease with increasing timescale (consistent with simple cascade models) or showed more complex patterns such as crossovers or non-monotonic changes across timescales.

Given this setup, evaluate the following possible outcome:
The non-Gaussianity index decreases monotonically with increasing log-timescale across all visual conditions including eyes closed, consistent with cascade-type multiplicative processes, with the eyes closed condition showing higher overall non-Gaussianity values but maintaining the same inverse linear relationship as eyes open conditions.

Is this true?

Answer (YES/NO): NO